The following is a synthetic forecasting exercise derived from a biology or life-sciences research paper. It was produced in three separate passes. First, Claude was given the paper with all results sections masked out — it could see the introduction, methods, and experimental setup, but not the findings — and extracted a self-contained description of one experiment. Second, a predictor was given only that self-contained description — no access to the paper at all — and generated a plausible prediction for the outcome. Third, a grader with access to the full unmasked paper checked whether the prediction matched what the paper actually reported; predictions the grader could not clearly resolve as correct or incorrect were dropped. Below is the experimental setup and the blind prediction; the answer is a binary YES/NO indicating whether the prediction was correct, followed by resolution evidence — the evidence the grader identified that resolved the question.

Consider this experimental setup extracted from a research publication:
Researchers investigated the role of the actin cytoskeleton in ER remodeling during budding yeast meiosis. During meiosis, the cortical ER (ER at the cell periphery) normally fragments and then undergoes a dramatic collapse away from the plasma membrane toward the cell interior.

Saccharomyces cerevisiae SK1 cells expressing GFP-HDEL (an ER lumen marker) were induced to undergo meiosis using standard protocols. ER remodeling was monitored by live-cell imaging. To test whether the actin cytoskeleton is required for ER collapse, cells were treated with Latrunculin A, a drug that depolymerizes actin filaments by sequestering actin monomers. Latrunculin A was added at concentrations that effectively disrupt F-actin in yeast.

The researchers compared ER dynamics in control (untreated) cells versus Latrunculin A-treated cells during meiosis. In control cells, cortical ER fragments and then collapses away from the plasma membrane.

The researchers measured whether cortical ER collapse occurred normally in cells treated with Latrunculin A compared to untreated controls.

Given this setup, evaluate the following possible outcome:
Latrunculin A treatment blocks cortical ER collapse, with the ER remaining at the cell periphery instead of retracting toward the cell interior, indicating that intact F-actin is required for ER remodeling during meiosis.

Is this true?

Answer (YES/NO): YES